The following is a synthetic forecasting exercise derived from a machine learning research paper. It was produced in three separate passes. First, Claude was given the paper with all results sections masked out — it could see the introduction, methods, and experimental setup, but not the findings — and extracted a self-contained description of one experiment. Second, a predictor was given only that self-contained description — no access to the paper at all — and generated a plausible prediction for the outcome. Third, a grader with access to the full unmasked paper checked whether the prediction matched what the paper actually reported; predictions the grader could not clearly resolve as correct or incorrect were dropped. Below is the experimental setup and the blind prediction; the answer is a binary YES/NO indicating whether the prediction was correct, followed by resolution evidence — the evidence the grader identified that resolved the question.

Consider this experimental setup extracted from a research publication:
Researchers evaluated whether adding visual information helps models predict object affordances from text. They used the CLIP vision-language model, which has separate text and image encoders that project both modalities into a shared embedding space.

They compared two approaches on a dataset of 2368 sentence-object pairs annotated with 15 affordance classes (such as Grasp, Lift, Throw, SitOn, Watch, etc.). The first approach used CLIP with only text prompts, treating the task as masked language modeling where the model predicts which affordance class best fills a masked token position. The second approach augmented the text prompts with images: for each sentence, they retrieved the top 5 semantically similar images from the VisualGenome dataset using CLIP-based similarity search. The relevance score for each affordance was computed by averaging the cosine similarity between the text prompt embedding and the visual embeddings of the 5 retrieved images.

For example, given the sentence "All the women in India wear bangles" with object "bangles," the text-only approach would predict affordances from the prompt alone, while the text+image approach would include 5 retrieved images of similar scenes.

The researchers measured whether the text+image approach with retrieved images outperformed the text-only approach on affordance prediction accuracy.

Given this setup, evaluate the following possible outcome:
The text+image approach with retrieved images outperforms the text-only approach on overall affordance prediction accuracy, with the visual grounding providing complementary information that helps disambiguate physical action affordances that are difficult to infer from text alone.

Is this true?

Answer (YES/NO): YES